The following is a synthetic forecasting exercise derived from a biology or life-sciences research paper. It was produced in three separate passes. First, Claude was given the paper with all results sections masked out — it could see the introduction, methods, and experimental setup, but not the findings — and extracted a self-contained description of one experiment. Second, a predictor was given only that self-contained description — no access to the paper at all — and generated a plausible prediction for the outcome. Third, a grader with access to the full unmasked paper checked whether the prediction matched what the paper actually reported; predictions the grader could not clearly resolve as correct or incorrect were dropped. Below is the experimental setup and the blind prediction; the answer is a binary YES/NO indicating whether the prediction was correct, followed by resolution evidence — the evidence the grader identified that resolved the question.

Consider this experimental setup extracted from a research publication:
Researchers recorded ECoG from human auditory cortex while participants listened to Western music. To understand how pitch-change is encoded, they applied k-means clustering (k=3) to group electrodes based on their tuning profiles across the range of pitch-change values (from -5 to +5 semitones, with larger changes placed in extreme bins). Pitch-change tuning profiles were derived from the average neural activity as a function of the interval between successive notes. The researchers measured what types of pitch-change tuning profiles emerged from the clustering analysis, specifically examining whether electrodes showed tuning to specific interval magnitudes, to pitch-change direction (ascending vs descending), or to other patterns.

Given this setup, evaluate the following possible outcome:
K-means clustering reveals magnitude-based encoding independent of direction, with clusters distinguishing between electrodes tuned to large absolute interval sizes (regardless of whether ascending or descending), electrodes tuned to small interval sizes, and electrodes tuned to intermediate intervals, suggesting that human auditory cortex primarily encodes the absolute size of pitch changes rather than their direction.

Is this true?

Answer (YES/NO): NO